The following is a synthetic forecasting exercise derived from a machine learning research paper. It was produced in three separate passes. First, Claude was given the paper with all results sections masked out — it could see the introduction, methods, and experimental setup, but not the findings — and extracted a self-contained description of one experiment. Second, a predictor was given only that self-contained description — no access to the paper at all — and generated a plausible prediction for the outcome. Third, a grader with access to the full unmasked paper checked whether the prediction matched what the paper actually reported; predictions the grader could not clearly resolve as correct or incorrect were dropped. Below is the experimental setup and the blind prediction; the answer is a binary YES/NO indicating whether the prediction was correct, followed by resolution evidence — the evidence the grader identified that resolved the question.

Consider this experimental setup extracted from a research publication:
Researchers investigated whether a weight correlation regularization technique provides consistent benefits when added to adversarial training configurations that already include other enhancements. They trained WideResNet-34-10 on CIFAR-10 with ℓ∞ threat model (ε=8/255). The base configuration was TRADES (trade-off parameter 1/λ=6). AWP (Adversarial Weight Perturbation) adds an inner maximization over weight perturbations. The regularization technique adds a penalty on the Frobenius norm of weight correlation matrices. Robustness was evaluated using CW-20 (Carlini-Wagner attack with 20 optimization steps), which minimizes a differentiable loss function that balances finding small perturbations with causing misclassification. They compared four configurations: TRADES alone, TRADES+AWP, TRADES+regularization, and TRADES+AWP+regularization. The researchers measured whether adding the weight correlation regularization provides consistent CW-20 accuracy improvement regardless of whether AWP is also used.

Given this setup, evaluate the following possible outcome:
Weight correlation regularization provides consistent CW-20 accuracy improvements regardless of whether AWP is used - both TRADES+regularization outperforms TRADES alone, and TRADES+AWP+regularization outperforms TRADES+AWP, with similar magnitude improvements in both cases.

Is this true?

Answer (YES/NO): NO